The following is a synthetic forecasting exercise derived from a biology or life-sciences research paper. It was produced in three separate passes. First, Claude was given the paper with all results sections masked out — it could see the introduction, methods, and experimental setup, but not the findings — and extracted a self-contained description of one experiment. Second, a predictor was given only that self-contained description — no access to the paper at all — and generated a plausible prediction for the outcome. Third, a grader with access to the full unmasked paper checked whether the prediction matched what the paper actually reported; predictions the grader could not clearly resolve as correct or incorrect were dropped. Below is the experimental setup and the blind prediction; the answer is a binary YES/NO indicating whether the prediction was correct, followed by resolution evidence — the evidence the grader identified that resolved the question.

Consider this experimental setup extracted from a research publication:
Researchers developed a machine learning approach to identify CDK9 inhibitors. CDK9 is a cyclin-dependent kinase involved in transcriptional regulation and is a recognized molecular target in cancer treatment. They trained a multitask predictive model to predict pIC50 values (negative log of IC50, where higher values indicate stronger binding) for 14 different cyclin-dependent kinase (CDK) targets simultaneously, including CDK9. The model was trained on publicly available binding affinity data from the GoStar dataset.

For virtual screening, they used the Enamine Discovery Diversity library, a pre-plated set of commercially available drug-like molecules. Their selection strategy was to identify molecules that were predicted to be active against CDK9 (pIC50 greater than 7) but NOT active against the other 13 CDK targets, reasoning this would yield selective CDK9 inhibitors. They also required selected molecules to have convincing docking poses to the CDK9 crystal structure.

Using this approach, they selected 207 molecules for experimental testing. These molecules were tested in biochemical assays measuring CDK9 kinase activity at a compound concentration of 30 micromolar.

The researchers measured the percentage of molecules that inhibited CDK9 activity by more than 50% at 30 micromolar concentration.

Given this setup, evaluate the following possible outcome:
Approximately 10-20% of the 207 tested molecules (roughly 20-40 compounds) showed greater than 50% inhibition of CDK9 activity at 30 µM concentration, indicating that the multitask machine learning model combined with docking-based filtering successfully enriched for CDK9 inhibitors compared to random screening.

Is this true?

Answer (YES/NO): NO